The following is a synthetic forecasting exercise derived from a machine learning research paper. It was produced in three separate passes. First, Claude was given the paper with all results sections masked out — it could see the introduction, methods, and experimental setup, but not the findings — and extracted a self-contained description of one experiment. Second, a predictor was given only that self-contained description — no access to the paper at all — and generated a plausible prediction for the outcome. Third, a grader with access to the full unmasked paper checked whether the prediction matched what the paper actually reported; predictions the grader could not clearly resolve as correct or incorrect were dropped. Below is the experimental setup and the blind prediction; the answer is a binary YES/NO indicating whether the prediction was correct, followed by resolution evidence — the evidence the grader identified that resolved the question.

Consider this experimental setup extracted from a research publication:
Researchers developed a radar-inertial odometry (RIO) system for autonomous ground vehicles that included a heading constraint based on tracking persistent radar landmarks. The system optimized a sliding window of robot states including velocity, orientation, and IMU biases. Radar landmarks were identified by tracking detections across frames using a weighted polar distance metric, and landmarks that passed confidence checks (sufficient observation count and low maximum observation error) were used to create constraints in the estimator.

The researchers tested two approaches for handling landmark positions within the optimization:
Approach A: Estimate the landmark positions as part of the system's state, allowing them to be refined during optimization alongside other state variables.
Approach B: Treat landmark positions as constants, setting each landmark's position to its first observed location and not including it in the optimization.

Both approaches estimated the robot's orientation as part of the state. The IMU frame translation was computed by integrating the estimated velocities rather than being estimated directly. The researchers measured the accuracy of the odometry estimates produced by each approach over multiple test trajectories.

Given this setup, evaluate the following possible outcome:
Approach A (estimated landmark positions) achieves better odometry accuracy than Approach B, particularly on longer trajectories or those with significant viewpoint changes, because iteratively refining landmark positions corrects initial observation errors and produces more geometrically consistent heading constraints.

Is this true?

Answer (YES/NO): NO